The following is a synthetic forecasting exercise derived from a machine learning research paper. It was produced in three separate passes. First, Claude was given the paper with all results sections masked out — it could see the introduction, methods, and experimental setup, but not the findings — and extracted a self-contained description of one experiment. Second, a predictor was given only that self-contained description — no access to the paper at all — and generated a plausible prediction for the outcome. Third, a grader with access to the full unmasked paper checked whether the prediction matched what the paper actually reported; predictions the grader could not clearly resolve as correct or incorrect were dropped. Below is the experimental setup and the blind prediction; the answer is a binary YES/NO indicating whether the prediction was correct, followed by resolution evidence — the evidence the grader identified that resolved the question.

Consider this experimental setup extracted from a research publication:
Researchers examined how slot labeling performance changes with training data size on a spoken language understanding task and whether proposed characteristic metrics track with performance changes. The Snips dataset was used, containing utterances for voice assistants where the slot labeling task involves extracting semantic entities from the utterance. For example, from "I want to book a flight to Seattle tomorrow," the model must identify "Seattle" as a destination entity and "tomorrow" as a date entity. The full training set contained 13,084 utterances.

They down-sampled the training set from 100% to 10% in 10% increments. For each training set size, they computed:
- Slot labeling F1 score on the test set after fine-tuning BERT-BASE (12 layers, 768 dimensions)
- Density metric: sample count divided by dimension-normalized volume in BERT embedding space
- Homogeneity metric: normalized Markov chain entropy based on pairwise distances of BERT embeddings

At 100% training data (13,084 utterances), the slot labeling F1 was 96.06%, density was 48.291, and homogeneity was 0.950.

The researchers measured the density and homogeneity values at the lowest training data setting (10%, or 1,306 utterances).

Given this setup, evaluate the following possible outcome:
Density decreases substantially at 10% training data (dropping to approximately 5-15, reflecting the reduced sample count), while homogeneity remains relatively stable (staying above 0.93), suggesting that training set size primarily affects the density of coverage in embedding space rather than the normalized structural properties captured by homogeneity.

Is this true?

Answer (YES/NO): NO